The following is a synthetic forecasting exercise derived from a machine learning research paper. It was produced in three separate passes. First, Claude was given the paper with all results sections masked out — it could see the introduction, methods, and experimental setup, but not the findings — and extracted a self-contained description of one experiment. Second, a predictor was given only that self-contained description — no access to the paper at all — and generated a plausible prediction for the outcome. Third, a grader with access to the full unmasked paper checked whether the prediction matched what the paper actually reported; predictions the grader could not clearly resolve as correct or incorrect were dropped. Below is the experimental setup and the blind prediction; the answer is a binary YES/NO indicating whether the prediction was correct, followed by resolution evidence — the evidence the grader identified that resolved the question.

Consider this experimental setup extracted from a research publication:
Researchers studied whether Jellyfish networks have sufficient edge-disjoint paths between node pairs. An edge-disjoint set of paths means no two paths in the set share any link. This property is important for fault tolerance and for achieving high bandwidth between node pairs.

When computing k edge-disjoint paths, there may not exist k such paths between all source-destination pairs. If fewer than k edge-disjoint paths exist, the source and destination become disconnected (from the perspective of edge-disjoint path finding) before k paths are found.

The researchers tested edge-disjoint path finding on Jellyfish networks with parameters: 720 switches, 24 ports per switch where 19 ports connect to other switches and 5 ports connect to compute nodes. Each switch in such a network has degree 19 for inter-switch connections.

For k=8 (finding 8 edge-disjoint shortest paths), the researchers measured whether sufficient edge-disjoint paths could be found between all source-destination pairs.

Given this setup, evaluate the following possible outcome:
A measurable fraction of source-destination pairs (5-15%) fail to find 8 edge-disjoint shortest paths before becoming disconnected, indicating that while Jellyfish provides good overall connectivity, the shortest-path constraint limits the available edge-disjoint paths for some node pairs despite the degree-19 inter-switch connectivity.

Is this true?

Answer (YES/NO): NO